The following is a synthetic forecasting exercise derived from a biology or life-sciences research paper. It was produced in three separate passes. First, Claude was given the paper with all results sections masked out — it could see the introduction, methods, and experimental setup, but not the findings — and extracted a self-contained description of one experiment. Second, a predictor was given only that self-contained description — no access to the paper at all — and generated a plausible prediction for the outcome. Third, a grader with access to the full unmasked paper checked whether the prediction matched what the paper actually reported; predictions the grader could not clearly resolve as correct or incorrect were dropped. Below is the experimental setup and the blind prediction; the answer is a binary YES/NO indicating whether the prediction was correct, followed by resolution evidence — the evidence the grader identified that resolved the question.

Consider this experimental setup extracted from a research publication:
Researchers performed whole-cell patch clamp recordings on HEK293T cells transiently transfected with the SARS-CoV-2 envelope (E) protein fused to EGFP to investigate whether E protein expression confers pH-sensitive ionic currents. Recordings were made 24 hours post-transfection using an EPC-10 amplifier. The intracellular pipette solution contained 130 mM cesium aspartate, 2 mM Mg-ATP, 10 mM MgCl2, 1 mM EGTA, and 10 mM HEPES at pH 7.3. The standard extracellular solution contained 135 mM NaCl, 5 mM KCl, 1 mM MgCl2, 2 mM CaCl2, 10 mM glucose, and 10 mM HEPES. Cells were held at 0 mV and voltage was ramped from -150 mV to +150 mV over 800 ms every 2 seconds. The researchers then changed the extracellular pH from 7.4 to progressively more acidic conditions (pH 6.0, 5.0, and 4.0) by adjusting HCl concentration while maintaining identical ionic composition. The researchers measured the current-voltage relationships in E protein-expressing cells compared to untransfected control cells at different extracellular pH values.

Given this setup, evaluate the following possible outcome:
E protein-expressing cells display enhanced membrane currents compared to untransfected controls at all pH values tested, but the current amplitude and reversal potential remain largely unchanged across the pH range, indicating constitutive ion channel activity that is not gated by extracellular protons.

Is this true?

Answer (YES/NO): NO